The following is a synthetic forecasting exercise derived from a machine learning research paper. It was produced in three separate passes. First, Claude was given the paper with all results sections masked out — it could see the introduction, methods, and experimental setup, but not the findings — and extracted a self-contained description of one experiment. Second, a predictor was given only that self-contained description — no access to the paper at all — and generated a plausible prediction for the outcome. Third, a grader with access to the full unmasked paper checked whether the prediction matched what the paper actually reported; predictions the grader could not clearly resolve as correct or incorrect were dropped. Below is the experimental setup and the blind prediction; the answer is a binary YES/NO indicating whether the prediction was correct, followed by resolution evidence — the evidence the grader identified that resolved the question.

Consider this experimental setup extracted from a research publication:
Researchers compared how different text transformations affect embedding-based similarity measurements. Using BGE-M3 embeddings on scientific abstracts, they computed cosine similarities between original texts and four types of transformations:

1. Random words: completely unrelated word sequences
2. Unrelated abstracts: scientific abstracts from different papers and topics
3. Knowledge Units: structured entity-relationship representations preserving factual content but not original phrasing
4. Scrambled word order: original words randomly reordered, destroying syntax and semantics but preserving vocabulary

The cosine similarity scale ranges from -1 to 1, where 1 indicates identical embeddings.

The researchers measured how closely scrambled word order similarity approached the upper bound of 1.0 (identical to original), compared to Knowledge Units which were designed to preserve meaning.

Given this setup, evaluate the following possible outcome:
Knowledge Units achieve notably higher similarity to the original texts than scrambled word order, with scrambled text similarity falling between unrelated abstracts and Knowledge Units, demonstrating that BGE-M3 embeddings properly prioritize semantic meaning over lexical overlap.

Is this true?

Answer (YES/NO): NO